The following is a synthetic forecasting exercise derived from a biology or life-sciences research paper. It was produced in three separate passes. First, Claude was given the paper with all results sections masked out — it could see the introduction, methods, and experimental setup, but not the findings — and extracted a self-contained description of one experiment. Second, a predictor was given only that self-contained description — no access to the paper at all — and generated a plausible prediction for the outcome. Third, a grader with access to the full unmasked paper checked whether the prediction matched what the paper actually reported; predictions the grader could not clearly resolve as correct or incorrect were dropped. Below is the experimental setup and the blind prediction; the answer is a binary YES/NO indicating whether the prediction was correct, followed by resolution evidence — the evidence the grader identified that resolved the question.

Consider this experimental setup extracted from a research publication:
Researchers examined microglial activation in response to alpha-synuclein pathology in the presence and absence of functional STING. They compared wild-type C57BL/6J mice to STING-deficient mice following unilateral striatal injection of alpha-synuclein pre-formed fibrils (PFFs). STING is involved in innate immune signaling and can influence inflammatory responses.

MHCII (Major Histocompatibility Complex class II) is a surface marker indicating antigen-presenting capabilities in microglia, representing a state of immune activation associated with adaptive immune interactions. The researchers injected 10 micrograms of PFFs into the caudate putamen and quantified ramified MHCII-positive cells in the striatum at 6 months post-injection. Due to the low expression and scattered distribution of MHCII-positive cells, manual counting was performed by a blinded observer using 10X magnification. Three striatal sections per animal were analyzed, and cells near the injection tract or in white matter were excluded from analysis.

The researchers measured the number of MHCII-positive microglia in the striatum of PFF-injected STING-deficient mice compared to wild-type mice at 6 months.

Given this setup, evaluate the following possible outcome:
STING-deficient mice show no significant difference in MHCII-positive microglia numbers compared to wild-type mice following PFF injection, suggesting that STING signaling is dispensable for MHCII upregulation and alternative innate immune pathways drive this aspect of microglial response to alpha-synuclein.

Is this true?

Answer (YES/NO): YES